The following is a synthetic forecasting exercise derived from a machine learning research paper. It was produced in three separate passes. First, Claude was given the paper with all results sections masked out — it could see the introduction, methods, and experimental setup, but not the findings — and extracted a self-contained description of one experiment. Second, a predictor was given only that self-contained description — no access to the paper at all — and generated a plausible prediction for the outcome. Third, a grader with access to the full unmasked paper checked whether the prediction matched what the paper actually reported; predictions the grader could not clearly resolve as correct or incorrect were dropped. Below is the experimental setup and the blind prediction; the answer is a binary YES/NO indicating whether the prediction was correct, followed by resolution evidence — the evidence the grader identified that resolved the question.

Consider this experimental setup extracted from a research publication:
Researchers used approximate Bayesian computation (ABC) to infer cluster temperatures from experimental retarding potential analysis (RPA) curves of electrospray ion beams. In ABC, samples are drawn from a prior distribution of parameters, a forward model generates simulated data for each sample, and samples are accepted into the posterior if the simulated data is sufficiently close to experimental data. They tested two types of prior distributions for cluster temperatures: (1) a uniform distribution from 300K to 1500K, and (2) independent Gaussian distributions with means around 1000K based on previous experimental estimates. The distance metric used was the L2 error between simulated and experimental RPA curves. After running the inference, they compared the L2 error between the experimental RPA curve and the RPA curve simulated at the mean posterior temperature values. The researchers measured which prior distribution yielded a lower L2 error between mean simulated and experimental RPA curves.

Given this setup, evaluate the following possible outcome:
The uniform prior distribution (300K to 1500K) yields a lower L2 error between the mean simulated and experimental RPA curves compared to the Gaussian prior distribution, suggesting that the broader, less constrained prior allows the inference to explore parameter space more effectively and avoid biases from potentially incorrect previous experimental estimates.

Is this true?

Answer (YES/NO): NO